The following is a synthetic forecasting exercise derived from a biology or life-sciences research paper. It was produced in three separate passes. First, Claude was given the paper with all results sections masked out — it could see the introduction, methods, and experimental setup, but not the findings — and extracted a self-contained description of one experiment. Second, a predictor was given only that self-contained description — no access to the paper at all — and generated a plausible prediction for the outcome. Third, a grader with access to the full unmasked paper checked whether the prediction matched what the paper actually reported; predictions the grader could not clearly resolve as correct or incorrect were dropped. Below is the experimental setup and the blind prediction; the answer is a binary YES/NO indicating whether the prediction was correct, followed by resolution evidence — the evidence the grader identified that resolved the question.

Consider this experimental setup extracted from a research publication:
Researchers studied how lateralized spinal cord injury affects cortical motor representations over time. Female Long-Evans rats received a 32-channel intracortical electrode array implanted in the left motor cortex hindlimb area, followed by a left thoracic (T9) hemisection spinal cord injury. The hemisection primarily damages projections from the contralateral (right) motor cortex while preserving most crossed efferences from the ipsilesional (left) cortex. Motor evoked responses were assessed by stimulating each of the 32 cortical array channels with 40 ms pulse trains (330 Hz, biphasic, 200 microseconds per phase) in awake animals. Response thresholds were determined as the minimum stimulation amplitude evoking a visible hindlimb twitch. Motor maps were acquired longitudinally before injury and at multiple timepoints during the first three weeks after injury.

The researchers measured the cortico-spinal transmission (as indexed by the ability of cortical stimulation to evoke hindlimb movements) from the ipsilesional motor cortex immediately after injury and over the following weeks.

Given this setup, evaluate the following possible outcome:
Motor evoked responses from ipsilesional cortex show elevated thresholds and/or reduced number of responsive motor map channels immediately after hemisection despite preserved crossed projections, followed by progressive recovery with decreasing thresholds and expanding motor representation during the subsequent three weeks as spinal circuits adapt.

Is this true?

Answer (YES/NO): YES